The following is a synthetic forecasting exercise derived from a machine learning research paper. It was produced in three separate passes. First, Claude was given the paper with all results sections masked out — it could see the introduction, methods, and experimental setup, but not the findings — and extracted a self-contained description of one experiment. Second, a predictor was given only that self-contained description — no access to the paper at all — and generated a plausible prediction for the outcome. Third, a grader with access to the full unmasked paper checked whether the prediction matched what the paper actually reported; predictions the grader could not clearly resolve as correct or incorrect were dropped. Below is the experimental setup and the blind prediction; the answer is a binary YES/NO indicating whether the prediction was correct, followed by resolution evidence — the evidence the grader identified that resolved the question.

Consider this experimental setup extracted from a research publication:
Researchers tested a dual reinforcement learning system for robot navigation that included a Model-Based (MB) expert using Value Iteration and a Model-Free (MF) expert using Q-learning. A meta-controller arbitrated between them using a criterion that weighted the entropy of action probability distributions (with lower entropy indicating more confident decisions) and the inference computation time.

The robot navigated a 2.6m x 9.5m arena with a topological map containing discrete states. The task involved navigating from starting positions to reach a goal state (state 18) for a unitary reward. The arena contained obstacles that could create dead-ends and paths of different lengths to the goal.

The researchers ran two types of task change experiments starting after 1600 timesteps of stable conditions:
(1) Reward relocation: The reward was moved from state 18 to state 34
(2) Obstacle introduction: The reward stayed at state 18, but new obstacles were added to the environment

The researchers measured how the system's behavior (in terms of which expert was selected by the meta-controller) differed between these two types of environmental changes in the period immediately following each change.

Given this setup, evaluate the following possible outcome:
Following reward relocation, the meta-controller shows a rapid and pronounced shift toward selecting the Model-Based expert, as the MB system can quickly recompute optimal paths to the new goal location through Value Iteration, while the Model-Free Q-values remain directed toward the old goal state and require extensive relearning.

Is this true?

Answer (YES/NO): NO